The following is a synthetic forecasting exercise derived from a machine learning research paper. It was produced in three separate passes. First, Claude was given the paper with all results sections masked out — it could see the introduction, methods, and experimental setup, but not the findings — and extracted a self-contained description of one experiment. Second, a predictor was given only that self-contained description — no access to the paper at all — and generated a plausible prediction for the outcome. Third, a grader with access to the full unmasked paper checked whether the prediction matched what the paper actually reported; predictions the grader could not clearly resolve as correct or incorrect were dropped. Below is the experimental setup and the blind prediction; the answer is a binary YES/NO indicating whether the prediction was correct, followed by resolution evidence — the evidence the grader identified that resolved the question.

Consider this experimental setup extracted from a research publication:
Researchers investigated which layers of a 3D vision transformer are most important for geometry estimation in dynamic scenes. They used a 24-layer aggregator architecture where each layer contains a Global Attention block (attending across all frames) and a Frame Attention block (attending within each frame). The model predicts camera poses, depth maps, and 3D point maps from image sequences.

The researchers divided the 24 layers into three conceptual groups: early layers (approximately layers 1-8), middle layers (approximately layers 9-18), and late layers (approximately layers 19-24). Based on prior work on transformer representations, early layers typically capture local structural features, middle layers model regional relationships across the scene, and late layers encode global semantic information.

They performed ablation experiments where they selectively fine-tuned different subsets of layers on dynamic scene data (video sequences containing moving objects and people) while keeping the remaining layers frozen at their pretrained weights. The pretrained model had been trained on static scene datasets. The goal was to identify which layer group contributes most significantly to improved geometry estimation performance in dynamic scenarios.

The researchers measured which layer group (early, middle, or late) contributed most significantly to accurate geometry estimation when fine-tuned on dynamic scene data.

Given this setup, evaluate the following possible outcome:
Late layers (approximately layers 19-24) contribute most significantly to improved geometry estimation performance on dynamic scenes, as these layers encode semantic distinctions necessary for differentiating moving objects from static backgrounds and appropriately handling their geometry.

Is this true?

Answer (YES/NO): NO